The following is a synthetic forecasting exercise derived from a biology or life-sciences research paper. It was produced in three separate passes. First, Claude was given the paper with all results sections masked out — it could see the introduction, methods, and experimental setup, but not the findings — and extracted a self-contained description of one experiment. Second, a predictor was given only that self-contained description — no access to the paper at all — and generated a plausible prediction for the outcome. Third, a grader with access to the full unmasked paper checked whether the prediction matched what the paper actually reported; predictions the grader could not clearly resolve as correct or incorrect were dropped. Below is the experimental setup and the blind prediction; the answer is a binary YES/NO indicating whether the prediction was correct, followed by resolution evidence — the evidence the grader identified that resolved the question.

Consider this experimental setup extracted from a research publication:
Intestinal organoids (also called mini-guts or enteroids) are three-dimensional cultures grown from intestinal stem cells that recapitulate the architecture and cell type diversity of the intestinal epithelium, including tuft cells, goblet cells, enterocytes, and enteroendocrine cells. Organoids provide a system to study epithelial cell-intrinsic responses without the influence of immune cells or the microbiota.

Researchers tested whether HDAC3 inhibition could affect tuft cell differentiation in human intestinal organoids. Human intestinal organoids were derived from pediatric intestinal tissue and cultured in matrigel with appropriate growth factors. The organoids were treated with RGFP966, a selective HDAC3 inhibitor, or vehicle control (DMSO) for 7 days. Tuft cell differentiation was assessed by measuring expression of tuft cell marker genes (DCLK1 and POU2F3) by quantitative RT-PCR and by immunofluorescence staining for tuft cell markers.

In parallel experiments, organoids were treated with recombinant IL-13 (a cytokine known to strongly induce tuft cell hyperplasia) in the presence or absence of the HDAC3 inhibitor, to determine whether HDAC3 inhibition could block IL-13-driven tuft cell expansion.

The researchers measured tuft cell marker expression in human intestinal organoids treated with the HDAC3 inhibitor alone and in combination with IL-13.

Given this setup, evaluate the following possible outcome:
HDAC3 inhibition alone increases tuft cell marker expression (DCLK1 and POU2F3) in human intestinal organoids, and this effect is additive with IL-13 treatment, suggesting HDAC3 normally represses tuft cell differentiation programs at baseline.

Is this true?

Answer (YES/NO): NO